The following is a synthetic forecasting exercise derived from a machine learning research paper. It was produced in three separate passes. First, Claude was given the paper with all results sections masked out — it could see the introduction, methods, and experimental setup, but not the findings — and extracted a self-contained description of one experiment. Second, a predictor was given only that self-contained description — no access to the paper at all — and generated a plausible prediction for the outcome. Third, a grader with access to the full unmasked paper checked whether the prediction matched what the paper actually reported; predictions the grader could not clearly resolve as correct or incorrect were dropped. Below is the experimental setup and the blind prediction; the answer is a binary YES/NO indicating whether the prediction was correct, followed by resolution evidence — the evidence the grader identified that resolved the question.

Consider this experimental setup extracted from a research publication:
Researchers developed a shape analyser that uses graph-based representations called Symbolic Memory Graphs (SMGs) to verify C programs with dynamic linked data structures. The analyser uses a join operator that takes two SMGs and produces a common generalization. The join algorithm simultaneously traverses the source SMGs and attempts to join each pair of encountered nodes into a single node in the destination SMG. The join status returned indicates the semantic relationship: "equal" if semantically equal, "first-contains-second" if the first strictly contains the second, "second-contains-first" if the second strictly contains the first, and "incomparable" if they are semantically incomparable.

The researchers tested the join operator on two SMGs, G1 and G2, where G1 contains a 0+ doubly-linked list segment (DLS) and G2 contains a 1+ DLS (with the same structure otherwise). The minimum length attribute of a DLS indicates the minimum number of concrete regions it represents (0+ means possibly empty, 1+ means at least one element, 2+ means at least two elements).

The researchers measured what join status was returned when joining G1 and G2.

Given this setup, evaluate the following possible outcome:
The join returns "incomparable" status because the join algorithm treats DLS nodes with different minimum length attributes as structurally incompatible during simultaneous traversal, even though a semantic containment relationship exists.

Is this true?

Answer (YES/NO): NO